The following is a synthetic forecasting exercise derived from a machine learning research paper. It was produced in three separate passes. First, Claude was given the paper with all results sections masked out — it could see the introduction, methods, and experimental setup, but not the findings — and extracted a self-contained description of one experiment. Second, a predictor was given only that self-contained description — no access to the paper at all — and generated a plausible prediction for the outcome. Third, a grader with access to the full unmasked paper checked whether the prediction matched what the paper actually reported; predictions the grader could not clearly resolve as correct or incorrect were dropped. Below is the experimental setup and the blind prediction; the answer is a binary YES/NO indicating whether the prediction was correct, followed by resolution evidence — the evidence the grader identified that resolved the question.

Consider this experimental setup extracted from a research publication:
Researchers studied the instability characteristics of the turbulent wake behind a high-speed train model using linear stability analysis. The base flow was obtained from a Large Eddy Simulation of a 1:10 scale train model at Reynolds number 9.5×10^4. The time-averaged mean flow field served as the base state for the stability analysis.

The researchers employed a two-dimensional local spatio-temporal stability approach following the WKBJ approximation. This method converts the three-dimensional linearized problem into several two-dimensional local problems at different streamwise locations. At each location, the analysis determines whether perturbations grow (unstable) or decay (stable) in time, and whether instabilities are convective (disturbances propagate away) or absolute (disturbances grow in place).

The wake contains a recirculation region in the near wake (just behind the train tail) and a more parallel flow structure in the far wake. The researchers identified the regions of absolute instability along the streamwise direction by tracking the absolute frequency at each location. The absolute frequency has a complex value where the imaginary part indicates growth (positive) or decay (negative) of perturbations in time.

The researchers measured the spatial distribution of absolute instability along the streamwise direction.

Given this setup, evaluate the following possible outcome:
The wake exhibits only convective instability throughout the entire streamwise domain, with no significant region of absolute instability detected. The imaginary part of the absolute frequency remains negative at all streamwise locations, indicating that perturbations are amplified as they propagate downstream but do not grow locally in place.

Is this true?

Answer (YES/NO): NO